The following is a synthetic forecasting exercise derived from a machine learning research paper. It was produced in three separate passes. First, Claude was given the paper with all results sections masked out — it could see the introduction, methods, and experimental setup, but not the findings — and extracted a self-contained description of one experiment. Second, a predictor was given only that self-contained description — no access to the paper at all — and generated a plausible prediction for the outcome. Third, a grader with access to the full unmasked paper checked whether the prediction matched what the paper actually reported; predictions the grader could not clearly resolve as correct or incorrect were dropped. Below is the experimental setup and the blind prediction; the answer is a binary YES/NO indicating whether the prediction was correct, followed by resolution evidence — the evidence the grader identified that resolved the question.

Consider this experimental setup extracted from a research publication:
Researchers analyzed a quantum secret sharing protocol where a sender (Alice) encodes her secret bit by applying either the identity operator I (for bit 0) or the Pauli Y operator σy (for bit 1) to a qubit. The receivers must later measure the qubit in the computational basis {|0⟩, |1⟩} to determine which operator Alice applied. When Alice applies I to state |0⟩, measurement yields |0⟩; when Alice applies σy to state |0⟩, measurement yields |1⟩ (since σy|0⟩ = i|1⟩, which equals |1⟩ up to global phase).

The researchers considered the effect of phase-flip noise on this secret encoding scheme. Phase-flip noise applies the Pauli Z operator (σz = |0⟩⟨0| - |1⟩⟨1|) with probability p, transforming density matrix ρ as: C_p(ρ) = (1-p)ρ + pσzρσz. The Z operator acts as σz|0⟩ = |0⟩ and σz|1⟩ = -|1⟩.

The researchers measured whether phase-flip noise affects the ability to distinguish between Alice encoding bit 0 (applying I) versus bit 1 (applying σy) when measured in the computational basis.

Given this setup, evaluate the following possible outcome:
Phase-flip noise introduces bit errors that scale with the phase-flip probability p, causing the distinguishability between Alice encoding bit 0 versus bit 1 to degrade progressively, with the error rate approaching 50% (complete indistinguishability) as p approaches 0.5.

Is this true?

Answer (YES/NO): NO